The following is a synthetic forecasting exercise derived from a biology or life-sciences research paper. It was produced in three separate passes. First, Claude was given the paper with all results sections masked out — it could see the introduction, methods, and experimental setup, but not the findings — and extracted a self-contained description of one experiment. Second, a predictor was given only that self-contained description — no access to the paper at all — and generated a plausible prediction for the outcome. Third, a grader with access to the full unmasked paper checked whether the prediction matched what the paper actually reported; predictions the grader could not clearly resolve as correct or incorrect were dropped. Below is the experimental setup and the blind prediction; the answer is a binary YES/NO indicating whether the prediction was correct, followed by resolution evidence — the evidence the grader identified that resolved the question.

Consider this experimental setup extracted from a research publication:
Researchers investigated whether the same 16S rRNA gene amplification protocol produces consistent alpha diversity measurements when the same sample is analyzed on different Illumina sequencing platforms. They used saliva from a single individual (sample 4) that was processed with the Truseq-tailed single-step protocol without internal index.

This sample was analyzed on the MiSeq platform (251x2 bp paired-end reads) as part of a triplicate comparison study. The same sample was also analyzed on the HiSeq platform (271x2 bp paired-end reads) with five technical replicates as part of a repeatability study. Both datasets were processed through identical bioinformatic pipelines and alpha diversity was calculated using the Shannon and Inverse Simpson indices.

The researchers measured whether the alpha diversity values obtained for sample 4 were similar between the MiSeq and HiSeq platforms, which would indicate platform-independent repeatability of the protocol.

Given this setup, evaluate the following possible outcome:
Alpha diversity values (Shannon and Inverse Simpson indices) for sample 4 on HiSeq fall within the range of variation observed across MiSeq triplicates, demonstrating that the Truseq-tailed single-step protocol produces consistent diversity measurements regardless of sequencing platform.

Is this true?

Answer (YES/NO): YES